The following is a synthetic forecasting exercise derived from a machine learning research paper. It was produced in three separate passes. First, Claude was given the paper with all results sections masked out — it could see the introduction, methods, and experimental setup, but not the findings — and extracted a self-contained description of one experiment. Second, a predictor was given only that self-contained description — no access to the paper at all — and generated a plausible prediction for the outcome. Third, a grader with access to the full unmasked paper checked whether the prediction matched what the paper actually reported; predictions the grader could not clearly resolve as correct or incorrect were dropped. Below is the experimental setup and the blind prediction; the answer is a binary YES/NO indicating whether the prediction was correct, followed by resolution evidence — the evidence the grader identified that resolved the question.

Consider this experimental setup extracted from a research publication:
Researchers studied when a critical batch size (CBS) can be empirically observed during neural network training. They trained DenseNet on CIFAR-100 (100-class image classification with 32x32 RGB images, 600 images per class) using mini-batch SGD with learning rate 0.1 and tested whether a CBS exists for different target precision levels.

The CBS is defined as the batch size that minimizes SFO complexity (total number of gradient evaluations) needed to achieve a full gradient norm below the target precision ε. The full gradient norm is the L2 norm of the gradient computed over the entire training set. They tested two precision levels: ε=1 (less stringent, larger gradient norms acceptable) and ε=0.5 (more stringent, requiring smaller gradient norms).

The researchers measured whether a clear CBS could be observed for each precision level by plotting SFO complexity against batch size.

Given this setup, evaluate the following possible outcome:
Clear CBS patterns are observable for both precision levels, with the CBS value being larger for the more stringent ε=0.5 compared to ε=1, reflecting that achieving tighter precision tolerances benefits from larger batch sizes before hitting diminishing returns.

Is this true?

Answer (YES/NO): NO